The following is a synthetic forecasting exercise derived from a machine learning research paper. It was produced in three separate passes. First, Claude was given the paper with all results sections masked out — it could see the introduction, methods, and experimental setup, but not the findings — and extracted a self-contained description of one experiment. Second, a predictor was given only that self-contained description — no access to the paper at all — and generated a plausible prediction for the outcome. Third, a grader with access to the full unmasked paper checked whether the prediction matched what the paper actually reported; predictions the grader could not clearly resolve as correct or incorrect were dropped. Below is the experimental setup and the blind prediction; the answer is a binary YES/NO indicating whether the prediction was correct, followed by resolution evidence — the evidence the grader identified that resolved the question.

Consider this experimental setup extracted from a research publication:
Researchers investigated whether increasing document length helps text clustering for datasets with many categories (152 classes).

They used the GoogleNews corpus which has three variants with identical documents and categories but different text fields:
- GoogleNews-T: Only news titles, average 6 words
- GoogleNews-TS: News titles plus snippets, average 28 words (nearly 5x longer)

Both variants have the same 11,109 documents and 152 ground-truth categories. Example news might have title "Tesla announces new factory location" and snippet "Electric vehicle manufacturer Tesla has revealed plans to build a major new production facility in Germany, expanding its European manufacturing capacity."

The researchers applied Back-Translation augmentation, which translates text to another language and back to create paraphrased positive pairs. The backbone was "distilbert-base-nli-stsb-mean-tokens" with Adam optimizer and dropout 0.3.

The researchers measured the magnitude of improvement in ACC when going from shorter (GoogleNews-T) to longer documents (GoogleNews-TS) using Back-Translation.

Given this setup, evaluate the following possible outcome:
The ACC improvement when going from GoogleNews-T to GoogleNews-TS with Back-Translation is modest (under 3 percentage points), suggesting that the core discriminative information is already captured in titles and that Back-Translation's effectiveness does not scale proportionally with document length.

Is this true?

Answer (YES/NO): NO